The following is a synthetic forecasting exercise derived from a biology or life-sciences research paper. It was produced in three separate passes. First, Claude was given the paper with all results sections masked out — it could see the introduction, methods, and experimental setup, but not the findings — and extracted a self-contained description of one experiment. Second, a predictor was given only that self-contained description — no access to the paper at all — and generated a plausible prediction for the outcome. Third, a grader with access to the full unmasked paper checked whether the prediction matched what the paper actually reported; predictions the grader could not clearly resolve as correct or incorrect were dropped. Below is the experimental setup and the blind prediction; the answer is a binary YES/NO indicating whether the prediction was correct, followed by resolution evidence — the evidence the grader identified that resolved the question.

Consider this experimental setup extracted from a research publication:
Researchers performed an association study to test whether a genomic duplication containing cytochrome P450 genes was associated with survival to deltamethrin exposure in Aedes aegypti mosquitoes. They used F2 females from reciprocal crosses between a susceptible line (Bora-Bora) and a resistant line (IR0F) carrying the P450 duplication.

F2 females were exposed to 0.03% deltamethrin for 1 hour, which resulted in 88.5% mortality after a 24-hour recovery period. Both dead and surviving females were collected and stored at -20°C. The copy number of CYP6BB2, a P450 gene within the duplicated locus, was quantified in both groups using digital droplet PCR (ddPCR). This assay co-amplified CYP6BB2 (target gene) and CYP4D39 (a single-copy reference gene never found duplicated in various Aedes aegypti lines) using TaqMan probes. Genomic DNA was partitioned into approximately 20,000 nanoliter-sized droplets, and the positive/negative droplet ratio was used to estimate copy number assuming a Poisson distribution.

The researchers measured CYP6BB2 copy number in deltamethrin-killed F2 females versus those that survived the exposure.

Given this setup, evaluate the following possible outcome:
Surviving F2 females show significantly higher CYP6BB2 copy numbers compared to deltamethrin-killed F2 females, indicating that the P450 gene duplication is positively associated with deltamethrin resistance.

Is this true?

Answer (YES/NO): YES